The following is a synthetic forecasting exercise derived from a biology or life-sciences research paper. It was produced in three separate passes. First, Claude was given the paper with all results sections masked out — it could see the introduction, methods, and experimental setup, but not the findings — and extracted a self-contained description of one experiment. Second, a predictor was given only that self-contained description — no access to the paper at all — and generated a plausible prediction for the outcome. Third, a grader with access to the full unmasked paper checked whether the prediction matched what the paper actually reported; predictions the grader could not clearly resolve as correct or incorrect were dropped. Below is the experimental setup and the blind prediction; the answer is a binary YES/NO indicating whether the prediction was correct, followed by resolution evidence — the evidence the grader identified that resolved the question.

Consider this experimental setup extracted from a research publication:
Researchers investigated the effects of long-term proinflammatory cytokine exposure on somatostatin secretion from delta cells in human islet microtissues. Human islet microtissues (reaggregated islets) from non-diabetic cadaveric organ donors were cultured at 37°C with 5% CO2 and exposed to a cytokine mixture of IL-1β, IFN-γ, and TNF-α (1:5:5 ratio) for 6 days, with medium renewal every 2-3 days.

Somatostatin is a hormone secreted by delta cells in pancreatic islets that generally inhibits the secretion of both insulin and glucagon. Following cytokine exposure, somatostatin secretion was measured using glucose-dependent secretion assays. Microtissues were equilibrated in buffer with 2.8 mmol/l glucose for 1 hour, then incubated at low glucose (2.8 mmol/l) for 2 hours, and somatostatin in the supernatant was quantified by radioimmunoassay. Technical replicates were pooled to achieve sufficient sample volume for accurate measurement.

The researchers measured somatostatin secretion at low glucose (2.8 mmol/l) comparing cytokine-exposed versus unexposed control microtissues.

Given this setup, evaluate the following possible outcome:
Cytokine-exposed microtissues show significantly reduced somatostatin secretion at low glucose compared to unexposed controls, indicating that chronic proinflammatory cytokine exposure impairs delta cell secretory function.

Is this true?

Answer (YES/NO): YES